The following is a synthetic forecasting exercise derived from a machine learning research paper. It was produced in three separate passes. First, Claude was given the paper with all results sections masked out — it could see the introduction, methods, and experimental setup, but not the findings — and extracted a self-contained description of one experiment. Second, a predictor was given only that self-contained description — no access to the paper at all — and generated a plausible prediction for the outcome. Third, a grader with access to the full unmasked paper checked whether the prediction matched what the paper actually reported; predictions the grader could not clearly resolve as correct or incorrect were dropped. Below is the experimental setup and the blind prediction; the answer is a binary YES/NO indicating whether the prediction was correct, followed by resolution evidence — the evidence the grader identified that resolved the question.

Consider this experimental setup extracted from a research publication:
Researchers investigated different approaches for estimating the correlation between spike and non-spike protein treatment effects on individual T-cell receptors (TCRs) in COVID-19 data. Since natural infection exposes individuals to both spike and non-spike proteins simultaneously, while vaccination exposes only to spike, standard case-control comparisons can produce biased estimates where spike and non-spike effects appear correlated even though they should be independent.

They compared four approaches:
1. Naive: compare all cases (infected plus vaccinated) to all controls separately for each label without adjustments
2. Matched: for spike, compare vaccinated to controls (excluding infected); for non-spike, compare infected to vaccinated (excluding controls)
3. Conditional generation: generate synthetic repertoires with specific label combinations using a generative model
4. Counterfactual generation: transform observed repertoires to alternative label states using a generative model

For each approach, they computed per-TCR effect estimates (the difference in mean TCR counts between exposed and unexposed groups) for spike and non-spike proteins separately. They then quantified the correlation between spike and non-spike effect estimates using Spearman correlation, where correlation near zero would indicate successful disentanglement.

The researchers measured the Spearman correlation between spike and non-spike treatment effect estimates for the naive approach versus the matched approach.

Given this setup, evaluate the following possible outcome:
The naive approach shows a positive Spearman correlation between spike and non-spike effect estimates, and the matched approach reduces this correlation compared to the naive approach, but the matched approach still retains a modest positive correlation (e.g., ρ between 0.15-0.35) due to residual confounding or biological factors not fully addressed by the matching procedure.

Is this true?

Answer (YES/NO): NO